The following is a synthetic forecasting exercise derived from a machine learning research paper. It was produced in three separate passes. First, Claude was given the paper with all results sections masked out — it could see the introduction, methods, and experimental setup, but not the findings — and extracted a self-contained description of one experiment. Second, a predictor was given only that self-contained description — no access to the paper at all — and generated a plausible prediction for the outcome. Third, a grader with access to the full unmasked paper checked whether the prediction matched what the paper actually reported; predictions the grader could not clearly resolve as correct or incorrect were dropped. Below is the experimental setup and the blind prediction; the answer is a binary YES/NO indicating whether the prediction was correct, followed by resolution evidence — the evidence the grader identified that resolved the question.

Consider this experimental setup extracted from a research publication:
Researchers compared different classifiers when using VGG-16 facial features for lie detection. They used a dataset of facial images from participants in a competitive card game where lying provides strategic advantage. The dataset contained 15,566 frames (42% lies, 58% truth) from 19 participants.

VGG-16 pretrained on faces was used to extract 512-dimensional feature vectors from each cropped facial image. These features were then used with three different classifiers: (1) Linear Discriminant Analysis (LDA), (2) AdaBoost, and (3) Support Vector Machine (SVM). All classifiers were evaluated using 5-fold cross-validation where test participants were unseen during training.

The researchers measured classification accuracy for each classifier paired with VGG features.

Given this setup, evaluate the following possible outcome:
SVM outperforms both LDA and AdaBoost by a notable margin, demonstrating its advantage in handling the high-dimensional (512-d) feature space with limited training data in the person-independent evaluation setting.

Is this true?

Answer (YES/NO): NO